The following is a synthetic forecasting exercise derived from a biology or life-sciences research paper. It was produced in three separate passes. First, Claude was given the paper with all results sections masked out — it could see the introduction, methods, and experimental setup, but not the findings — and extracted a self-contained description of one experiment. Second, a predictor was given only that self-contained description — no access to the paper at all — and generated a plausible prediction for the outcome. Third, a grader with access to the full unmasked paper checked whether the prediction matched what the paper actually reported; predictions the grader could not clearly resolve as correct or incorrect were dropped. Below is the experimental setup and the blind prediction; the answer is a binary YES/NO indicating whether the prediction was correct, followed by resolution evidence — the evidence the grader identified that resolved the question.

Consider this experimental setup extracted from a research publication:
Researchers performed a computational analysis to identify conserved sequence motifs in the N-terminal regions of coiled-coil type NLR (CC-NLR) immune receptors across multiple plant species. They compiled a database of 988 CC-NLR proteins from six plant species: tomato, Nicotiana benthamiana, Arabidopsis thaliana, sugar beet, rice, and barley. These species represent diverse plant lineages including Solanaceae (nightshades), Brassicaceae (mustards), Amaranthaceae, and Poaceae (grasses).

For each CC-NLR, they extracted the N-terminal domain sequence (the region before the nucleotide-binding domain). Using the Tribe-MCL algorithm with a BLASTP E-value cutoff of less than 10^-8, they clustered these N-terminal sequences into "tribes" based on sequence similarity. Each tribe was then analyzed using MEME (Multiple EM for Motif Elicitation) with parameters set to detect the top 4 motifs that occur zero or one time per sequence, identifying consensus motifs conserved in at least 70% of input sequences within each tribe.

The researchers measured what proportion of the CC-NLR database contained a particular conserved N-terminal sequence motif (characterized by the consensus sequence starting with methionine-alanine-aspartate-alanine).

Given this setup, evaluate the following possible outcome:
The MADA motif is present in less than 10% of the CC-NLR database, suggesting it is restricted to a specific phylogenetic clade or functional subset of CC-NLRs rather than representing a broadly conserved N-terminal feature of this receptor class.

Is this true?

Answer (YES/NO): NO